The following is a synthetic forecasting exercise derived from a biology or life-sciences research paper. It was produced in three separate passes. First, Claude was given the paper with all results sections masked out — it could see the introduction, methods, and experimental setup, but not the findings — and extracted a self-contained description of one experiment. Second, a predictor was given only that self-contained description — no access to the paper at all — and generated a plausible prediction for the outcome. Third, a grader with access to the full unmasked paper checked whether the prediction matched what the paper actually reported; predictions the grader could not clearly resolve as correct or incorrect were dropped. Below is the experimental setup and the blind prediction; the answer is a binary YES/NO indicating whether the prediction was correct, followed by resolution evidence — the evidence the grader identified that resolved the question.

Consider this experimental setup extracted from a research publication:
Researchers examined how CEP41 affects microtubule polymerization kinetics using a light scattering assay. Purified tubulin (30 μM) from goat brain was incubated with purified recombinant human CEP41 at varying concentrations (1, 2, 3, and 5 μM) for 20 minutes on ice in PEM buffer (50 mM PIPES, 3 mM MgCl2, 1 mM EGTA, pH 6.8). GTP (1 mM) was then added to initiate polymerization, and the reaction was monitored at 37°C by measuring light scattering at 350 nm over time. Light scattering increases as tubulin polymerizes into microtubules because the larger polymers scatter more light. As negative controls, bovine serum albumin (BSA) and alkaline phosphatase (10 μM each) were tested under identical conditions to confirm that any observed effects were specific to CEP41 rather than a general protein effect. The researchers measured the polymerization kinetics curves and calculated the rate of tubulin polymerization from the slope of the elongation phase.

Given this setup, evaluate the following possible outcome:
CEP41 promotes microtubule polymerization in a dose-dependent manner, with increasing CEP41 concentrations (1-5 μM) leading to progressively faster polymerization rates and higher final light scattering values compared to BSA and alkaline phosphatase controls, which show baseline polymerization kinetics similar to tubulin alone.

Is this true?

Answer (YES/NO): YES